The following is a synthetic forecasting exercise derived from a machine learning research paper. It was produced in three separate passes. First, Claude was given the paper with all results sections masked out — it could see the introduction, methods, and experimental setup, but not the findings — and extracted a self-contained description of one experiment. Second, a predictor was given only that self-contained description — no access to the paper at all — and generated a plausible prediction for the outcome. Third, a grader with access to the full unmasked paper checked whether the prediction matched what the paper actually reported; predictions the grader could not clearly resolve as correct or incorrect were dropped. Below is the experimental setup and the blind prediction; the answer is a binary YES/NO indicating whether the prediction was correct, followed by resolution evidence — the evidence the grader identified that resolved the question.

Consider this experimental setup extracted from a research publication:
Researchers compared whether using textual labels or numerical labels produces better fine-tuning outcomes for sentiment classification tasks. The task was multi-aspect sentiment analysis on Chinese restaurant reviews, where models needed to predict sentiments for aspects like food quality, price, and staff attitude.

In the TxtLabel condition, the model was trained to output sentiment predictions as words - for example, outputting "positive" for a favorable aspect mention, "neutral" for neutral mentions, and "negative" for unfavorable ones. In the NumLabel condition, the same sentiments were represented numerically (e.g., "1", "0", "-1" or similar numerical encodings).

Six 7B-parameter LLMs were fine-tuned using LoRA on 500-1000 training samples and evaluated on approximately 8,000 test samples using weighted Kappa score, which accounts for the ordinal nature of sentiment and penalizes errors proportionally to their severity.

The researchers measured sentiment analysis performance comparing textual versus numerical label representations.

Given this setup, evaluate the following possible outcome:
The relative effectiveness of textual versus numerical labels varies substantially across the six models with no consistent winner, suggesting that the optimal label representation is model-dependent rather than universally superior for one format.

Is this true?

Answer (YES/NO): NO